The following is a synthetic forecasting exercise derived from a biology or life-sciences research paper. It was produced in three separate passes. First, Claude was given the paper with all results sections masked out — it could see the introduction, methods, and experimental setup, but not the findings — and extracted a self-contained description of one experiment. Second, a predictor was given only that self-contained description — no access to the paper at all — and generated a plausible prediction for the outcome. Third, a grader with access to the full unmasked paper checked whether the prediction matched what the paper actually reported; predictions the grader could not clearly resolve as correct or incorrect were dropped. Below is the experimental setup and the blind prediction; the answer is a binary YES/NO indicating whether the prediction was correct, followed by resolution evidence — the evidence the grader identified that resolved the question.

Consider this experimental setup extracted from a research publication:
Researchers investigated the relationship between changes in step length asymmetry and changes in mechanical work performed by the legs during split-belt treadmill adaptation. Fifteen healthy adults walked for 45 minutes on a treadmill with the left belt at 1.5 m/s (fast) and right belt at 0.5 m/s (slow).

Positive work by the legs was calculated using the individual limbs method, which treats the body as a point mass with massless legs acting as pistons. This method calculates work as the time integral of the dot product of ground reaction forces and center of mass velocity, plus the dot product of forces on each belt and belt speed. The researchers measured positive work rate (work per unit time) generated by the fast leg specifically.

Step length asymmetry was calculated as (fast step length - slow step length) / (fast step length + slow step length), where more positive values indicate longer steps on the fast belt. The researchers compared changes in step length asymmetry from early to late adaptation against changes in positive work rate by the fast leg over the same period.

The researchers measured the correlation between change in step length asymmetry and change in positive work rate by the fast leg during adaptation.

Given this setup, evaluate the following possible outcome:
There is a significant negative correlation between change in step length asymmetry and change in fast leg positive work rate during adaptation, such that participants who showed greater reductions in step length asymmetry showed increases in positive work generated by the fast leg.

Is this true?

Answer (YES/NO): NO